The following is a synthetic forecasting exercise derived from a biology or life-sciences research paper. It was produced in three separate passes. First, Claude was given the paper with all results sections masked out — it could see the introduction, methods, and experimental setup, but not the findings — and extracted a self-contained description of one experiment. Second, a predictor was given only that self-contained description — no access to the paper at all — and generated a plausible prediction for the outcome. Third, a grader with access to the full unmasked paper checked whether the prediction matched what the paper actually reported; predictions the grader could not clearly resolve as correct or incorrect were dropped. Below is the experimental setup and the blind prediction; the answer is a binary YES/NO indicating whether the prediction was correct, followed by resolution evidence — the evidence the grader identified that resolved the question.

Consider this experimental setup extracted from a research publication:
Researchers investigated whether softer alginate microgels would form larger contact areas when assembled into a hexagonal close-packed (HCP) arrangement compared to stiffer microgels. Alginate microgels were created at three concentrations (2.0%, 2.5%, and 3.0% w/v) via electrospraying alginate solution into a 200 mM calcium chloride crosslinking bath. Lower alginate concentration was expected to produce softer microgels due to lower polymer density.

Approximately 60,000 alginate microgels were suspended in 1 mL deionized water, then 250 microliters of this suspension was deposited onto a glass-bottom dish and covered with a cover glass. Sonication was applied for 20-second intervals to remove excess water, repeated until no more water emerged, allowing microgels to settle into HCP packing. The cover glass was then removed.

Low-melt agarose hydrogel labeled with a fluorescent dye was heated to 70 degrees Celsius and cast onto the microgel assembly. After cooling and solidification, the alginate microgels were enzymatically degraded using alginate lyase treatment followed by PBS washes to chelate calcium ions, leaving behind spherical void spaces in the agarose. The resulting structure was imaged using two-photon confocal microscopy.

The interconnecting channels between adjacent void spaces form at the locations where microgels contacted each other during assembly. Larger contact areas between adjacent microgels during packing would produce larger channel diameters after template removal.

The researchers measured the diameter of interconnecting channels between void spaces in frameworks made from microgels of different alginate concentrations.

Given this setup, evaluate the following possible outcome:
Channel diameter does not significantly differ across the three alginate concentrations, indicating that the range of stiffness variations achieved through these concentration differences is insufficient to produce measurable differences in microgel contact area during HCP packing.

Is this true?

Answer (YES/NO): NO